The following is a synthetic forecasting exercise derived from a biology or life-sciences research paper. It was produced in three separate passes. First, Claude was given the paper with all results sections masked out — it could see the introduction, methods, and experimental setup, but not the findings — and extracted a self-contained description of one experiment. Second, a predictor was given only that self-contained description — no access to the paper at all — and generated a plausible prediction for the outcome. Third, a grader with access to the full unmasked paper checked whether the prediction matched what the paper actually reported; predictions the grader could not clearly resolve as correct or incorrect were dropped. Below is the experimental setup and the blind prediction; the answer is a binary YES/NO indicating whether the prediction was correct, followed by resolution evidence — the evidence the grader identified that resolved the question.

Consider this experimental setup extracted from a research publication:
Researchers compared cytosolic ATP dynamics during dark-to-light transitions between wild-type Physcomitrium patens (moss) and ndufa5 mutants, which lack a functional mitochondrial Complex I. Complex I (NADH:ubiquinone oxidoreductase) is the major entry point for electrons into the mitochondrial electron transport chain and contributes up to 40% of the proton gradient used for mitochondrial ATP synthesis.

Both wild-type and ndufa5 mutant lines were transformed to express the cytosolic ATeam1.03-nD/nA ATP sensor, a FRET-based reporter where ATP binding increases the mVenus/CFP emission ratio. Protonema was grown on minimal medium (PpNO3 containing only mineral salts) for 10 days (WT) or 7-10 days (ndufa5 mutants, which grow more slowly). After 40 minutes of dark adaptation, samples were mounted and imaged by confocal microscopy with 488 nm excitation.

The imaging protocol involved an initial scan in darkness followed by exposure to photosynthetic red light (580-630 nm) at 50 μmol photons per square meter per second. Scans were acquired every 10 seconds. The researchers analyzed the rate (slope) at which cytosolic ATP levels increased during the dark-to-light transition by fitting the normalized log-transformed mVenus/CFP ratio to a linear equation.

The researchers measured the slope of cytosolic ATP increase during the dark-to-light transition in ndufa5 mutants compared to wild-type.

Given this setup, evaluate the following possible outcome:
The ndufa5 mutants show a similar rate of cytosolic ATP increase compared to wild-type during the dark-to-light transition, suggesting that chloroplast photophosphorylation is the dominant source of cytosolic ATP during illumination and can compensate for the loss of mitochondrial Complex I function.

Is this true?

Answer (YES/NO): NO